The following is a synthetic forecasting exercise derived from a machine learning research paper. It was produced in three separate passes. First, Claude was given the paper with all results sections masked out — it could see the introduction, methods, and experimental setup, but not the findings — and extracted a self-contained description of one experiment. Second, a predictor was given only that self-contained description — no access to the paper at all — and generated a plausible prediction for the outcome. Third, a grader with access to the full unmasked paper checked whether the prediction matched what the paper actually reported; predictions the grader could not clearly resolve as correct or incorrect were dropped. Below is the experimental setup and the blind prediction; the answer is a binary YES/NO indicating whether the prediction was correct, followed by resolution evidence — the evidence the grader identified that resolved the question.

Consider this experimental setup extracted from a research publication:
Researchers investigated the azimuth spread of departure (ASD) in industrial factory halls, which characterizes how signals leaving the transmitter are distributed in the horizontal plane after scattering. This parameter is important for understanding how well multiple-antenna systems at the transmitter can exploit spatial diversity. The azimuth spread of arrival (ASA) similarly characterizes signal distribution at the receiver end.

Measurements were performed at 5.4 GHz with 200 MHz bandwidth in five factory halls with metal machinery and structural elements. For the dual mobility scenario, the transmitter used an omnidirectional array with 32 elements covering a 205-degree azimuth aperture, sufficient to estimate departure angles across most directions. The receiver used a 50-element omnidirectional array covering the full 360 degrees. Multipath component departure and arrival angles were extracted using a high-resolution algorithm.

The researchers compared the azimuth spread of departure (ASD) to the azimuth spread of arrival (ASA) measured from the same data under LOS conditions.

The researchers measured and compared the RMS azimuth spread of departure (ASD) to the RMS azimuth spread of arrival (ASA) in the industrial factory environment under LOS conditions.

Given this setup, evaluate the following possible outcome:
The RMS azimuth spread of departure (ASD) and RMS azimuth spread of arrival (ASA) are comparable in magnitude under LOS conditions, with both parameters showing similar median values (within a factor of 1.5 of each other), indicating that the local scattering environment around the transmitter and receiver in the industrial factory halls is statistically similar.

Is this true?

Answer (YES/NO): YES